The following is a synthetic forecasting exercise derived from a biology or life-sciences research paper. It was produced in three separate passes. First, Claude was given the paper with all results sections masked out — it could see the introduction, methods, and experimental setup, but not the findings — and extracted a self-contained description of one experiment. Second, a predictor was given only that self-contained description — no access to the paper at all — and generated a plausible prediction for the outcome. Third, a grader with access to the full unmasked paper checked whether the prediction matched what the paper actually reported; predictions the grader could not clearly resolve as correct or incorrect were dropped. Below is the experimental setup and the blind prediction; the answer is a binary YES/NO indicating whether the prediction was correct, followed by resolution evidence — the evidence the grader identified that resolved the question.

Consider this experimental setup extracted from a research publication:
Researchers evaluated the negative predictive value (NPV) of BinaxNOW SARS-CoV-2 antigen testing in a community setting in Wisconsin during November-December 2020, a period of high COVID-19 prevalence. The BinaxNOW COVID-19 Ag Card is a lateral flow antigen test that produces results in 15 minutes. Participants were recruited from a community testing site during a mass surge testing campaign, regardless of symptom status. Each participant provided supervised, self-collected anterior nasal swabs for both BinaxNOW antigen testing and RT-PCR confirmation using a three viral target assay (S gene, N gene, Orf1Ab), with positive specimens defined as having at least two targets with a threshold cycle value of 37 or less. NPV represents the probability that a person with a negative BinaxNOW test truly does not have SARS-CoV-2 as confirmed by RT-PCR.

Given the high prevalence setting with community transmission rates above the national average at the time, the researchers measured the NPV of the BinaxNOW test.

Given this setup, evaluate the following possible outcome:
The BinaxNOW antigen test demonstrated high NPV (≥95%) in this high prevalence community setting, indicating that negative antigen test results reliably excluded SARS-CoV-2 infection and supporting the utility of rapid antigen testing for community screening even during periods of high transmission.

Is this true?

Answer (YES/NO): YES